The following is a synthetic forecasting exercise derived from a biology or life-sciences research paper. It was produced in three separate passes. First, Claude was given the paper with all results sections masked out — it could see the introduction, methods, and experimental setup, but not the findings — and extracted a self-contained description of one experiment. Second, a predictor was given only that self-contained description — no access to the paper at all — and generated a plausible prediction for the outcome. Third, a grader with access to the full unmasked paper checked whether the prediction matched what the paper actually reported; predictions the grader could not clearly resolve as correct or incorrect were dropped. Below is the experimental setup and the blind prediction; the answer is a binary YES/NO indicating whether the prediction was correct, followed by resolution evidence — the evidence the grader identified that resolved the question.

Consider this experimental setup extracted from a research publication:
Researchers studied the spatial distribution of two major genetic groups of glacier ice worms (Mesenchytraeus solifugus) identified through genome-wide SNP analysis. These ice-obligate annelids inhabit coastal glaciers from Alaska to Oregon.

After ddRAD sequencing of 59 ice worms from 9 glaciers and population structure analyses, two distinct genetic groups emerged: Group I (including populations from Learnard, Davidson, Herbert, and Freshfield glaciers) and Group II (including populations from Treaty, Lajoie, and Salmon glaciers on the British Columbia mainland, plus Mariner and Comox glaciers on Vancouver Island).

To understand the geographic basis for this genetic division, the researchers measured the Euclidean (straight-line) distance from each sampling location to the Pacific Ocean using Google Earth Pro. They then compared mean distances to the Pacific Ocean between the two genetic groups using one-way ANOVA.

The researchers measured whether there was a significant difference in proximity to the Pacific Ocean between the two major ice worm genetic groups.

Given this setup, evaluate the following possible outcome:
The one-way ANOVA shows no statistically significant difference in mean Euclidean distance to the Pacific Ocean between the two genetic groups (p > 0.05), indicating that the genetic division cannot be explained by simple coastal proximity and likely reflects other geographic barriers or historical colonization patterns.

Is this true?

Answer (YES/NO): NO